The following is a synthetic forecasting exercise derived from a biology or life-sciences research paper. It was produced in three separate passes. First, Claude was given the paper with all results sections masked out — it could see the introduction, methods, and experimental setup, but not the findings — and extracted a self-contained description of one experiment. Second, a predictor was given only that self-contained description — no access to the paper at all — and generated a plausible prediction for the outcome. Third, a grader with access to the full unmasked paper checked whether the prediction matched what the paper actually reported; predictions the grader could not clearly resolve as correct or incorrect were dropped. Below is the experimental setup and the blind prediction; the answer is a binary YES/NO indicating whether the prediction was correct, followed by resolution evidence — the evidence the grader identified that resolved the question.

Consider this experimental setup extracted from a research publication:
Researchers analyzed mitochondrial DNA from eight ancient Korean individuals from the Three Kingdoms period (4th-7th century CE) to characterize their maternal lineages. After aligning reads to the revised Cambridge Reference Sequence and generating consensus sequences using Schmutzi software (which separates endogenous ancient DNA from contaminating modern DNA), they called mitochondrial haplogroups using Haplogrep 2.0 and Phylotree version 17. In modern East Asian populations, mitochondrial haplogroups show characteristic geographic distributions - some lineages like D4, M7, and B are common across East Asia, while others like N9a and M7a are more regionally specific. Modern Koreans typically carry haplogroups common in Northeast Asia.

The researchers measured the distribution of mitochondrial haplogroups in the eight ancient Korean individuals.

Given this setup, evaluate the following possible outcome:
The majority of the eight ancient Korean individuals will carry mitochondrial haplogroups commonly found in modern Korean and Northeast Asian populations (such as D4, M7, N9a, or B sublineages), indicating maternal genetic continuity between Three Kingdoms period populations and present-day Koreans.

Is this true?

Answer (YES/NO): YES